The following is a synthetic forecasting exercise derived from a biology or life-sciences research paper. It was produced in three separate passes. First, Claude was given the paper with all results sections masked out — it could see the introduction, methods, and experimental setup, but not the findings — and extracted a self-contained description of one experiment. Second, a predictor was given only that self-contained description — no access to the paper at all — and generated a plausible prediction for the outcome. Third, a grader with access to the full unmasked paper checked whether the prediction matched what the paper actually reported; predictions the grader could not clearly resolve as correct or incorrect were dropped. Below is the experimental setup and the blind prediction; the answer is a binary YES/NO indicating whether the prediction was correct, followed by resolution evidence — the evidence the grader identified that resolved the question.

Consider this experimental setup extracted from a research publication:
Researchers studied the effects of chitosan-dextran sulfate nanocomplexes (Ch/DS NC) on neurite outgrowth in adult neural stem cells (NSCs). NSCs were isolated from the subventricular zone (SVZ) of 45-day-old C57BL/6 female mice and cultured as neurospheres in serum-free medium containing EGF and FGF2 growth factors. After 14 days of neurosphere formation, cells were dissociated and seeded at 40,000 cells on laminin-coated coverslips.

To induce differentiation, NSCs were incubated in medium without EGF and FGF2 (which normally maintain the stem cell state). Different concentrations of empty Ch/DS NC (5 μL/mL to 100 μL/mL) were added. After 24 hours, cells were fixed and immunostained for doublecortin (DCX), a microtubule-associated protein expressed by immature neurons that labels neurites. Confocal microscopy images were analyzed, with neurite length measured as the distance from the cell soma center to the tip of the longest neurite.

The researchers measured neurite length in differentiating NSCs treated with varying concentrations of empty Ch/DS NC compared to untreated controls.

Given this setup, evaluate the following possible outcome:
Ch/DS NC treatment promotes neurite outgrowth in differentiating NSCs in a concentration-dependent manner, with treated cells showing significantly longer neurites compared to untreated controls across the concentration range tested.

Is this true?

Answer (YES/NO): NO